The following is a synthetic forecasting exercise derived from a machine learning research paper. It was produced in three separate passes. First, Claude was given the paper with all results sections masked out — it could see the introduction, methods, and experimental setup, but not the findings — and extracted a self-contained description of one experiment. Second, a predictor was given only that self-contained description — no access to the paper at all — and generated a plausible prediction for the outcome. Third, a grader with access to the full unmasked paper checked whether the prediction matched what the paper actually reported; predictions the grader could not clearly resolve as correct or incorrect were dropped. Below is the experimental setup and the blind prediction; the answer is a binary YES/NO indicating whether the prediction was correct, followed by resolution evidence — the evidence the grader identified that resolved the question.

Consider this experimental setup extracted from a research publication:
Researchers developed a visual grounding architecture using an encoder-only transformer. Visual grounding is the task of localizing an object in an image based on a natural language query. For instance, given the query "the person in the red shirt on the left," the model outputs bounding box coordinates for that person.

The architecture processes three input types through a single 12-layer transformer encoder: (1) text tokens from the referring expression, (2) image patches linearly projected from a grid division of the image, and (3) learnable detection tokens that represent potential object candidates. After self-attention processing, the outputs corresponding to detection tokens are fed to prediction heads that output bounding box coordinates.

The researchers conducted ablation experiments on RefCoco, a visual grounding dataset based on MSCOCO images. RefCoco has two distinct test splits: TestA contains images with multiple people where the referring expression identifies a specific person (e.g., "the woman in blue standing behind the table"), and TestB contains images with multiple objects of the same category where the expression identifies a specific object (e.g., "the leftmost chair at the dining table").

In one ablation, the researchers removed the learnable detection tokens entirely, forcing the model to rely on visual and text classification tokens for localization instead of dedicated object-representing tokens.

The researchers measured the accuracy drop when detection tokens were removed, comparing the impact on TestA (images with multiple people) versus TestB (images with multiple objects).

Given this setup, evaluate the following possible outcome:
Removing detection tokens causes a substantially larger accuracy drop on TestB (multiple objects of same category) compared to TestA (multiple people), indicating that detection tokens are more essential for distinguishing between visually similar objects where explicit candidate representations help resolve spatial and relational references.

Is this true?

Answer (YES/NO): YES